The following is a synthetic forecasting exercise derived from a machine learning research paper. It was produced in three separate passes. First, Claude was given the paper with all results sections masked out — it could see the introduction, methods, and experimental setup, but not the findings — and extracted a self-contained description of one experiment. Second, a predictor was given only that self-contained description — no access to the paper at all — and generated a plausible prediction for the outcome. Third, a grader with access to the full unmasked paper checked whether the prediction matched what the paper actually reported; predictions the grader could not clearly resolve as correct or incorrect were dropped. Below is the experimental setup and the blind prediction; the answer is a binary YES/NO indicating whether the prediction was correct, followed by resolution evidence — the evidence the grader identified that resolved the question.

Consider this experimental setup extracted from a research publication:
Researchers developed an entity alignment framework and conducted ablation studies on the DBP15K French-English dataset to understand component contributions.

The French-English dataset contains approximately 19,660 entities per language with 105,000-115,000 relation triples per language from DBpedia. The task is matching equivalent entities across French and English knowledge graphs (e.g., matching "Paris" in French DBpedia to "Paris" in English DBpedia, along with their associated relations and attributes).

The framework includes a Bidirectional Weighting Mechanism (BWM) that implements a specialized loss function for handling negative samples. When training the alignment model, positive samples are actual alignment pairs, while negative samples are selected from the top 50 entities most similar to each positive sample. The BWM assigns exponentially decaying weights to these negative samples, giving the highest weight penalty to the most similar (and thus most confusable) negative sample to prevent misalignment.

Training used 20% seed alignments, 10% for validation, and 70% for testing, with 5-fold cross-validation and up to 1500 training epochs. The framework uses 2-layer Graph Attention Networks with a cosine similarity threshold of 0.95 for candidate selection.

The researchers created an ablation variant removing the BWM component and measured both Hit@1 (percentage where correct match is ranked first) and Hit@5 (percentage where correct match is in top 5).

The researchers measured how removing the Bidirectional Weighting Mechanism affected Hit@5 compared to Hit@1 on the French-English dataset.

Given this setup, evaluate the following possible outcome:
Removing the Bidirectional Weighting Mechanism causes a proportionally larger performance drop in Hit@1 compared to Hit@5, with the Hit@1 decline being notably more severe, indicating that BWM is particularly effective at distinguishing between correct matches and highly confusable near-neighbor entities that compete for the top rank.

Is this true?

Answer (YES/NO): NO